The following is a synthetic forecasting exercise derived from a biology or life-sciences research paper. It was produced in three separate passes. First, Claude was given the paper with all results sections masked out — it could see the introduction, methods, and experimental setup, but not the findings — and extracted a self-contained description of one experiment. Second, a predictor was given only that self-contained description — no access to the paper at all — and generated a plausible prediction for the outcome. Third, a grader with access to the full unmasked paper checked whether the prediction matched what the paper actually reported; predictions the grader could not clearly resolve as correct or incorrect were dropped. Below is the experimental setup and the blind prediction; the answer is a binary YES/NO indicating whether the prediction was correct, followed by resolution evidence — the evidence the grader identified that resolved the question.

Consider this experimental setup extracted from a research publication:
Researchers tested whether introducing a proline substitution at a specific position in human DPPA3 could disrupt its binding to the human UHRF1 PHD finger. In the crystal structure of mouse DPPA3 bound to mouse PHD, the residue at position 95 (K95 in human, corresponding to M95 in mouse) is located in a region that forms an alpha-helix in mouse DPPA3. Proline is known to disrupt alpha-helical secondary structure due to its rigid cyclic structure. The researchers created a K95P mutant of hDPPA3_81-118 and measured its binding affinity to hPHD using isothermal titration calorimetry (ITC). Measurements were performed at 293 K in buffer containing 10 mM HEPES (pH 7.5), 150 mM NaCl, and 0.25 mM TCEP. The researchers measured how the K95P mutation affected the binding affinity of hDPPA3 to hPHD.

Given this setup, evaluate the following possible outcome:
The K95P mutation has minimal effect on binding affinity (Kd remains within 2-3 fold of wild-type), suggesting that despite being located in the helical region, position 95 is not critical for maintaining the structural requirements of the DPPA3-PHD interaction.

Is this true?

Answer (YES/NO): YES